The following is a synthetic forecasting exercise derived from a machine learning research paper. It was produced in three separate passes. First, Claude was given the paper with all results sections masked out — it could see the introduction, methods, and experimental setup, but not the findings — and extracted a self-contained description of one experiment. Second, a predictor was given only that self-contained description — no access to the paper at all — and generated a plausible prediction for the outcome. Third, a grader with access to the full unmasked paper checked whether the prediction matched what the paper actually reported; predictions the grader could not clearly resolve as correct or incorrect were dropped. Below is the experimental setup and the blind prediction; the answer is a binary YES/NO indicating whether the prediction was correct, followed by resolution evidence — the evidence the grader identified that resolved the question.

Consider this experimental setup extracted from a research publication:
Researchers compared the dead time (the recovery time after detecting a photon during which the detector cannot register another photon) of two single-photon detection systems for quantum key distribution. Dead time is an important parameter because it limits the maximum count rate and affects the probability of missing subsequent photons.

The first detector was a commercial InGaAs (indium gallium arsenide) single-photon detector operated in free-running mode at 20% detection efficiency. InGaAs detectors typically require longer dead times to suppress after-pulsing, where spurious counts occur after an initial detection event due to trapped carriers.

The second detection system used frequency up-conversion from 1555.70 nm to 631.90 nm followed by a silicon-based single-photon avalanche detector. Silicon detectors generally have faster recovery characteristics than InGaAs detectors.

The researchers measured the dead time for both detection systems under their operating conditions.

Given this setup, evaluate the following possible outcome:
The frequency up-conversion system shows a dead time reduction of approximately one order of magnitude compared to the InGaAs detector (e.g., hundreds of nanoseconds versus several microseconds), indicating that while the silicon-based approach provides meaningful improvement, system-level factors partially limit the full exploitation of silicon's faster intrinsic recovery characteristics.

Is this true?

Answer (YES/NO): NO